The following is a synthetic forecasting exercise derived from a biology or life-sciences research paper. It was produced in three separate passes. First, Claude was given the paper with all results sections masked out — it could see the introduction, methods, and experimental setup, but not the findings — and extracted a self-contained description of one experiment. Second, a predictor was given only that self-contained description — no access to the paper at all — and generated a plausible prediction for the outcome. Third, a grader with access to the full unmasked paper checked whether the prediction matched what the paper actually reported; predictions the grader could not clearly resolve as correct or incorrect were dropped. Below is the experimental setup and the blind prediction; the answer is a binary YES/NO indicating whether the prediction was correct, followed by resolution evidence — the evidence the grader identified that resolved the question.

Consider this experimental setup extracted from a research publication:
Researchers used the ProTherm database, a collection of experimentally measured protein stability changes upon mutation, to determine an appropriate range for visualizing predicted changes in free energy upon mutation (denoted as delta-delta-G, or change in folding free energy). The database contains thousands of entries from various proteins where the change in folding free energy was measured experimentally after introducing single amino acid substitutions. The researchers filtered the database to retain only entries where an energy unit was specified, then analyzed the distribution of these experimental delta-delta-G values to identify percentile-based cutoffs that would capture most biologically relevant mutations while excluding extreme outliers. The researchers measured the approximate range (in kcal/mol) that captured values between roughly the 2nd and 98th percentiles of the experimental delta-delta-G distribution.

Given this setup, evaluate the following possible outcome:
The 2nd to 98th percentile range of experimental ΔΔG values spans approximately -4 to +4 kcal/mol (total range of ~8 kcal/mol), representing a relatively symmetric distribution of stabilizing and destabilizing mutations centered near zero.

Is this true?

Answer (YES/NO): NO